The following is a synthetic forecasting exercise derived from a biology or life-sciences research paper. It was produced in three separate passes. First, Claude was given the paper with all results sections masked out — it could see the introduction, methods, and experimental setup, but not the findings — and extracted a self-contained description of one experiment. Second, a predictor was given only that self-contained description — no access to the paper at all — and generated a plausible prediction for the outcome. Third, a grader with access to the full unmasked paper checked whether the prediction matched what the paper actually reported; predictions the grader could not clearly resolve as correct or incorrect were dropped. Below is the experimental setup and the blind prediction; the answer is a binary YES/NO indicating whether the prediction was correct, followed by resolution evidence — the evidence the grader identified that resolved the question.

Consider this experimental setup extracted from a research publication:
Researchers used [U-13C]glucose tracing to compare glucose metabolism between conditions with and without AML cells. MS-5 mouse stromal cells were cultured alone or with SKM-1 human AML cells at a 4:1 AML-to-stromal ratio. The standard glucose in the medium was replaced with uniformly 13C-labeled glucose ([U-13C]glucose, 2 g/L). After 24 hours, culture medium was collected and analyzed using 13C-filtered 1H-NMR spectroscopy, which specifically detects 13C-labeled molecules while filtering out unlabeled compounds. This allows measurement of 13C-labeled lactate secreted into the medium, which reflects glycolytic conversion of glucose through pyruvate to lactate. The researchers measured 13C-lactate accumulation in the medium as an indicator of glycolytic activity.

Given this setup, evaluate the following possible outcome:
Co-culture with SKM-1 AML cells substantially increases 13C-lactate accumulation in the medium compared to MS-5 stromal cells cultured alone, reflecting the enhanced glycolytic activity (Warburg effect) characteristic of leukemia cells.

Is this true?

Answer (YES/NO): NO